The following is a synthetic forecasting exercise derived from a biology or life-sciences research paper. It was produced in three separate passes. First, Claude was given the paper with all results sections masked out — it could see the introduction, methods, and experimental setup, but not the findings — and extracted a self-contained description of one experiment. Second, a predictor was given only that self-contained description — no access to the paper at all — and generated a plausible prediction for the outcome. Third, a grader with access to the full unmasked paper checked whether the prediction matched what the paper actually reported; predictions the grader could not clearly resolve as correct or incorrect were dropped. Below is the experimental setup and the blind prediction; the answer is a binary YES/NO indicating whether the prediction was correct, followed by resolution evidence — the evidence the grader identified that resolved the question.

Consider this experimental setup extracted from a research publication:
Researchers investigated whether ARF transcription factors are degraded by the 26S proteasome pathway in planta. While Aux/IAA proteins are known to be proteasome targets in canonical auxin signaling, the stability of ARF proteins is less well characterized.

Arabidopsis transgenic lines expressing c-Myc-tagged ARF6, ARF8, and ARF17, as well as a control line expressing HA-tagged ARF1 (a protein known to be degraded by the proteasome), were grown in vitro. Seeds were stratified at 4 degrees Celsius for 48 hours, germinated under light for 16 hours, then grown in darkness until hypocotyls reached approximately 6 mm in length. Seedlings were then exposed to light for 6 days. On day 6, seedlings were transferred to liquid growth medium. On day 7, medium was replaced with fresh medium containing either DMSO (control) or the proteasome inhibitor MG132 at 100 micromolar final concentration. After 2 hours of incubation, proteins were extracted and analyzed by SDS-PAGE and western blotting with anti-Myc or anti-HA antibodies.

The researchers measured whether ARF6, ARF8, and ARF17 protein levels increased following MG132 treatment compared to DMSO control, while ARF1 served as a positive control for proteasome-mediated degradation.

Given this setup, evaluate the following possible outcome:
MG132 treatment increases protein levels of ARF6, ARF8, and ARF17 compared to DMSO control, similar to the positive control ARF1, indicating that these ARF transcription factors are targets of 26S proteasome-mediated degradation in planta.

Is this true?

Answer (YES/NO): YES